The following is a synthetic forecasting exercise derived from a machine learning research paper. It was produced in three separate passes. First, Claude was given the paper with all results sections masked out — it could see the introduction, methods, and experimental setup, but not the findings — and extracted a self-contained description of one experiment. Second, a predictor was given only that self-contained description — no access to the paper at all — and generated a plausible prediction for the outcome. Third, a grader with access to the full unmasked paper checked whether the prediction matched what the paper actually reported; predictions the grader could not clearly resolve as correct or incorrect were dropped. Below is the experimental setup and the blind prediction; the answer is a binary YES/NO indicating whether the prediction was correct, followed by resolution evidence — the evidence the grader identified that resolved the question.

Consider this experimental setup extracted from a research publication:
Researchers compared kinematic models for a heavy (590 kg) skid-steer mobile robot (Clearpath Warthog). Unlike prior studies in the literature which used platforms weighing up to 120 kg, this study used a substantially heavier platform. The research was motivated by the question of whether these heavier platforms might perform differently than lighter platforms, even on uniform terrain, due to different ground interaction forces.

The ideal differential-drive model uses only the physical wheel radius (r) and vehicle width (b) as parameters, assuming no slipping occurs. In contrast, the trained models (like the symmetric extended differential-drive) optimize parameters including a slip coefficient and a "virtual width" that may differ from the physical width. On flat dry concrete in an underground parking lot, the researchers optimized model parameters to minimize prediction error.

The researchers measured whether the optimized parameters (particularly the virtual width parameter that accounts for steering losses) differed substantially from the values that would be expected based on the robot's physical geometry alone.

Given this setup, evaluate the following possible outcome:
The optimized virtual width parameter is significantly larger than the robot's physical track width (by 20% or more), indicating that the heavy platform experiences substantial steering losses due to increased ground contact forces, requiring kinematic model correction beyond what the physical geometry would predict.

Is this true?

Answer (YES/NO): YES